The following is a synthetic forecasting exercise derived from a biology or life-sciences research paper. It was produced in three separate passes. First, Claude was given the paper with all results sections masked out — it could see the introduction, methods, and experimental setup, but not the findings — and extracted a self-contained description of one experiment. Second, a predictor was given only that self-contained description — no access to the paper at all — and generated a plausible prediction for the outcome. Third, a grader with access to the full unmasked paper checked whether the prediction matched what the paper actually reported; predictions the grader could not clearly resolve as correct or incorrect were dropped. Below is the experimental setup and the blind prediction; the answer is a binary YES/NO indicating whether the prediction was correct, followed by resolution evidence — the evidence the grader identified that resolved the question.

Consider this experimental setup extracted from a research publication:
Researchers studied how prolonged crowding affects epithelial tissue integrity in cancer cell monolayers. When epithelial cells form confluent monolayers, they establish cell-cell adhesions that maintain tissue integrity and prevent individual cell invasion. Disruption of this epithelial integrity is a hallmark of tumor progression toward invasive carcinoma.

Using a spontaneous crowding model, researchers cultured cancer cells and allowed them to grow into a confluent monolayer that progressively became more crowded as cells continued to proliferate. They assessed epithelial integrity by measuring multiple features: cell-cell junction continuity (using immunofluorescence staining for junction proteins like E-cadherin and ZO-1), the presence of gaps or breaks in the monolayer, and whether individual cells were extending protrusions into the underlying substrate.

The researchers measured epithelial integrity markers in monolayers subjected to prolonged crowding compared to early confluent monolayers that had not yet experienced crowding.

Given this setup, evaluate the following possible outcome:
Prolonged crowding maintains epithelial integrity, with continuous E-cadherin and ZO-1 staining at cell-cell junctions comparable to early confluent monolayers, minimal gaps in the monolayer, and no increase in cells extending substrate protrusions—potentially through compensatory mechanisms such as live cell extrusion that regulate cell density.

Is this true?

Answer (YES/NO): NO